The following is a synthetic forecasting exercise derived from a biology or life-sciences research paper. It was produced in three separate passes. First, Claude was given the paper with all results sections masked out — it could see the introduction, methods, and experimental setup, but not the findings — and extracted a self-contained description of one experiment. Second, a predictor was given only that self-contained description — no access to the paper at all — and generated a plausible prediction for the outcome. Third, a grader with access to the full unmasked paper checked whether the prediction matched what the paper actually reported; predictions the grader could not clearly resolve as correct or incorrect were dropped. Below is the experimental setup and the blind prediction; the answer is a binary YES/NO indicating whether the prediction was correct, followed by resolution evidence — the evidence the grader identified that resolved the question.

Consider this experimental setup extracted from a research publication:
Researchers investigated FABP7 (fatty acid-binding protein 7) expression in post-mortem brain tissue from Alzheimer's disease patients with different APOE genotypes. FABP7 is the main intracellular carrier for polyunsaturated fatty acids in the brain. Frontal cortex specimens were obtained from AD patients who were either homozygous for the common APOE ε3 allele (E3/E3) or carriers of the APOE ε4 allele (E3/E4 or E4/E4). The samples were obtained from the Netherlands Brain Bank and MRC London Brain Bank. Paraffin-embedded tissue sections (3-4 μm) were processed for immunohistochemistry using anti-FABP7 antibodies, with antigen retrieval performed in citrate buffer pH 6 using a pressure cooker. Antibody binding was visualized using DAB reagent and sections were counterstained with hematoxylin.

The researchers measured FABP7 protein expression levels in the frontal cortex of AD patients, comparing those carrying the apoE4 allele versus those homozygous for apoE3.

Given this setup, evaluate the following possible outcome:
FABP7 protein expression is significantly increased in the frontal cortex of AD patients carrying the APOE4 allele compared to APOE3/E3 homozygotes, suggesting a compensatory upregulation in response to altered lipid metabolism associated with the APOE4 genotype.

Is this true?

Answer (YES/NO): NO